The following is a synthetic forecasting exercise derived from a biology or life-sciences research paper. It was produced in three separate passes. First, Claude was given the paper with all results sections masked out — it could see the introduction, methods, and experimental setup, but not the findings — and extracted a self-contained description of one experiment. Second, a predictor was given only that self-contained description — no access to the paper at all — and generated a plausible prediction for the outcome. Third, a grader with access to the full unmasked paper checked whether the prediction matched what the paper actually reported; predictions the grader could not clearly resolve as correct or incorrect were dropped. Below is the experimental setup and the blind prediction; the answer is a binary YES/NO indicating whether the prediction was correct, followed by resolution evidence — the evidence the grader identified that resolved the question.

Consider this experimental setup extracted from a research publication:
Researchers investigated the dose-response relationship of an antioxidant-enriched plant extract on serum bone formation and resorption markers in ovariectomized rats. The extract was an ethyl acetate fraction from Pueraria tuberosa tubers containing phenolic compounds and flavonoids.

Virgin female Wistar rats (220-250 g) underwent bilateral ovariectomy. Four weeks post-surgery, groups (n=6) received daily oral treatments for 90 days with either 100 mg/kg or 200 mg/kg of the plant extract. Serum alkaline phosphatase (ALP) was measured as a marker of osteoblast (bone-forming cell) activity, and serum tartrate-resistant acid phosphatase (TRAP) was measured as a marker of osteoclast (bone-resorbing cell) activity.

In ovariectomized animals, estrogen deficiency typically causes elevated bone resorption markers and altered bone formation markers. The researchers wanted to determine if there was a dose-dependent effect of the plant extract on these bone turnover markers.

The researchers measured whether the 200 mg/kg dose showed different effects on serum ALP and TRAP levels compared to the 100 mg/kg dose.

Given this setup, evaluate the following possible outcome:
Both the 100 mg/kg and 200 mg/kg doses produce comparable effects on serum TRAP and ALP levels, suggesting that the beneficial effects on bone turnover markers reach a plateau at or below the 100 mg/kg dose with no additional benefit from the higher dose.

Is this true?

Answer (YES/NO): NO